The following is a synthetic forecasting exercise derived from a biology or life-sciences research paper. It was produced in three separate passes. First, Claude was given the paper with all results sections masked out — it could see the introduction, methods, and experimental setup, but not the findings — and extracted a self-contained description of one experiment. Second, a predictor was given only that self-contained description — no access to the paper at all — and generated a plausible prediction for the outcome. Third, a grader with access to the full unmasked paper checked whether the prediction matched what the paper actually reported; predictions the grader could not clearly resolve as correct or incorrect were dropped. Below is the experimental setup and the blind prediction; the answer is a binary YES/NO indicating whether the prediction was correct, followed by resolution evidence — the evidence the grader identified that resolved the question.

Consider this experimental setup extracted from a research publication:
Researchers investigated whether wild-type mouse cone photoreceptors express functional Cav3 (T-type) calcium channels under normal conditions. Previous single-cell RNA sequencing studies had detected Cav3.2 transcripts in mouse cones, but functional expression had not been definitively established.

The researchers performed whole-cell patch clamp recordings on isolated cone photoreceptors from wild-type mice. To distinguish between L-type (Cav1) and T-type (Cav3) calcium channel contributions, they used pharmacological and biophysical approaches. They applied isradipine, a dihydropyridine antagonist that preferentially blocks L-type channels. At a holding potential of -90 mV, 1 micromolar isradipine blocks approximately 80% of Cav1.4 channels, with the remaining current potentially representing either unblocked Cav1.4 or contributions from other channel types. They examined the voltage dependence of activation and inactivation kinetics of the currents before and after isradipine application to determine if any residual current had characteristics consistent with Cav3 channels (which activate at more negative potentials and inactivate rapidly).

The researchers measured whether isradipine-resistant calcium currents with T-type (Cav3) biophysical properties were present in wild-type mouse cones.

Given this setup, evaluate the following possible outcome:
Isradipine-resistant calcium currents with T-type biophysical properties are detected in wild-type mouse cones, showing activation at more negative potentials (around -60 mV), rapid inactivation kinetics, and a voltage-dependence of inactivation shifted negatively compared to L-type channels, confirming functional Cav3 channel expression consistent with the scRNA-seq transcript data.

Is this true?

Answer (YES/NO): NO